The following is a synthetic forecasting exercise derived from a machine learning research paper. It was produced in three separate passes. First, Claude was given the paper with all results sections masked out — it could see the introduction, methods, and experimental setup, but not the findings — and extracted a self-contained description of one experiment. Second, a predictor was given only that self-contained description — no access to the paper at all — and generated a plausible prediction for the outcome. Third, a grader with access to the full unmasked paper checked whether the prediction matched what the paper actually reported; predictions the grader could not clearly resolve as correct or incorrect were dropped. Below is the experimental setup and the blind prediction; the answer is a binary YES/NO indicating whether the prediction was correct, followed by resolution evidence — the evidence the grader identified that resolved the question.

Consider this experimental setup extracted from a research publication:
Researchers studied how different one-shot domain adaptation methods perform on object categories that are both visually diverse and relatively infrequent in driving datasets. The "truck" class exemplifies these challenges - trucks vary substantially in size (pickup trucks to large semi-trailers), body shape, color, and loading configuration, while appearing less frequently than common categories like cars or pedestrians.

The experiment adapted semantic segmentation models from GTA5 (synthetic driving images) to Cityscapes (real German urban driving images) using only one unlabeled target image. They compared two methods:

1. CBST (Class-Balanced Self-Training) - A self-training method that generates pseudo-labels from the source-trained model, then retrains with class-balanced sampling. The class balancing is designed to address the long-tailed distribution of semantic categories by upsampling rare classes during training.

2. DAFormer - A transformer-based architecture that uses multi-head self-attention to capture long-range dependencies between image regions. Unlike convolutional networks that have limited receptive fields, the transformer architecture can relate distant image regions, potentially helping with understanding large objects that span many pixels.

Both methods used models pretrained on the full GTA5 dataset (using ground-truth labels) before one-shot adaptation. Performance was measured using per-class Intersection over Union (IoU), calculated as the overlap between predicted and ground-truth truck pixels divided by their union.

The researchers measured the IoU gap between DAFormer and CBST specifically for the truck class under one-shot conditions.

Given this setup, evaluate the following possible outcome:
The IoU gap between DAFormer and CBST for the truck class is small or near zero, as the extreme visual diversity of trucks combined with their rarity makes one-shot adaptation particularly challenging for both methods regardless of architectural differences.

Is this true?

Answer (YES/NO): NO